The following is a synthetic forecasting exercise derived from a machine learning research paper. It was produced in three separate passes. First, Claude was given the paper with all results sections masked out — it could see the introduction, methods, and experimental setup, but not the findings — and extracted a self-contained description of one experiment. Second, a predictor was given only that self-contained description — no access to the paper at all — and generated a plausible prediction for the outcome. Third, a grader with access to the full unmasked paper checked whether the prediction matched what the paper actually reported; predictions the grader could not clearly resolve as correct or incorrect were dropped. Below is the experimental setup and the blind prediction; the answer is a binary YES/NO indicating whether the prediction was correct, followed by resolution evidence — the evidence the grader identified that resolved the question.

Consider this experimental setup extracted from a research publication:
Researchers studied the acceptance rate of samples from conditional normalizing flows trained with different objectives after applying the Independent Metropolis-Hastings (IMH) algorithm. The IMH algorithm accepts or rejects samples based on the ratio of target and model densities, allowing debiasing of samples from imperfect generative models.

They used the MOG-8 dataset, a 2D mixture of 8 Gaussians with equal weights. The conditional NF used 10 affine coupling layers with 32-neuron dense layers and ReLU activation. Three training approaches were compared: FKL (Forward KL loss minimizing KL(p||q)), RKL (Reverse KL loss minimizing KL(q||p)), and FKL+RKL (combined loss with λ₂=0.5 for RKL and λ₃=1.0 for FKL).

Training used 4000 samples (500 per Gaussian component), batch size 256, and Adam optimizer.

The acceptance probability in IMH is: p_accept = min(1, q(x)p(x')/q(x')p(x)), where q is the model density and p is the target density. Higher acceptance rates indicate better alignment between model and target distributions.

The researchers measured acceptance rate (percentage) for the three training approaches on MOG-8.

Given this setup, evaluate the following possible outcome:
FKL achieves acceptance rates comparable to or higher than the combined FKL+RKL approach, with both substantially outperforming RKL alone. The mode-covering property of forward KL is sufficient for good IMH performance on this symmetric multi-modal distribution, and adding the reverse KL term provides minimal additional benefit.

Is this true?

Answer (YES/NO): NO